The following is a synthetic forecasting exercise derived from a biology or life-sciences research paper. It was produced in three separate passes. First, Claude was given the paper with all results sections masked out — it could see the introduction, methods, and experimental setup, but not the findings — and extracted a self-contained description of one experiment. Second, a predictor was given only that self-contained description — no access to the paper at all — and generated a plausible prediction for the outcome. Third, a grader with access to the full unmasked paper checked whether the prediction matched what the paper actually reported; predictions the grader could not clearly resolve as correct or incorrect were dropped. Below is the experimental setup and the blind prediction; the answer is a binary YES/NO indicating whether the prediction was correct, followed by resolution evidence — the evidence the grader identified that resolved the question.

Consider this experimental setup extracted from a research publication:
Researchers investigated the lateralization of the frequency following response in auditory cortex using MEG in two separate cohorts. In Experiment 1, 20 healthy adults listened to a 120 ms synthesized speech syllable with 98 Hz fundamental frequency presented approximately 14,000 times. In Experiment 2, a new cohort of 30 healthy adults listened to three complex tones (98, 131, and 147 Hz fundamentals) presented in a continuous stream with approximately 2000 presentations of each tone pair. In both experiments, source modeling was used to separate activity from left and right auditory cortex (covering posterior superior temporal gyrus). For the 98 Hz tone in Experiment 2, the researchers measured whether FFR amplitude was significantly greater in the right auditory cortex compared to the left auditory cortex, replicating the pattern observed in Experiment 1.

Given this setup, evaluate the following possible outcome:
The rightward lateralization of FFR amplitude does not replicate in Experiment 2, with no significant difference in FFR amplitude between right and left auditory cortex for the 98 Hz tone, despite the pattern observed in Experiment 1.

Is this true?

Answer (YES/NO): NO